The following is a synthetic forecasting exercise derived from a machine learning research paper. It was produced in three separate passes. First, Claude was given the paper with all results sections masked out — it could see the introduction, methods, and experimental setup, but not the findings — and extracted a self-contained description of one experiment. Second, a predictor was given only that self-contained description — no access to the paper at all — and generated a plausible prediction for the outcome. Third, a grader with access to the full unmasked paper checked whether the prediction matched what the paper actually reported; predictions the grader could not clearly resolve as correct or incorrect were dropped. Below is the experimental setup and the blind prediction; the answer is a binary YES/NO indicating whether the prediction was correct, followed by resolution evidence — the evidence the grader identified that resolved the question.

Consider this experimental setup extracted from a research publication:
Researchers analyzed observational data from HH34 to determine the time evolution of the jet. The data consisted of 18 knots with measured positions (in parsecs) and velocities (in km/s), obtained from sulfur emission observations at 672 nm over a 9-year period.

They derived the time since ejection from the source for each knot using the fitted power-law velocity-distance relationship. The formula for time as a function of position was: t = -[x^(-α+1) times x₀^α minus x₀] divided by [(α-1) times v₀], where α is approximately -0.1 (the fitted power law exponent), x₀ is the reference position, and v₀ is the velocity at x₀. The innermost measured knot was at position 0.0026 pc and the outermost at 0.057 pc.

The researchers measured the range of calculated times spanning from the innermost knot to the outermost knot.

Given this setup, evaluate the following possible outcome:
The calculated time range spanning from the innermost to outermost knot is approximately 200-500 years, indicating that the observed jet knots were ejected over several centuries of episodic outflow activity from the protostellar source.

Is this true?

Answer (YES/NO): YES